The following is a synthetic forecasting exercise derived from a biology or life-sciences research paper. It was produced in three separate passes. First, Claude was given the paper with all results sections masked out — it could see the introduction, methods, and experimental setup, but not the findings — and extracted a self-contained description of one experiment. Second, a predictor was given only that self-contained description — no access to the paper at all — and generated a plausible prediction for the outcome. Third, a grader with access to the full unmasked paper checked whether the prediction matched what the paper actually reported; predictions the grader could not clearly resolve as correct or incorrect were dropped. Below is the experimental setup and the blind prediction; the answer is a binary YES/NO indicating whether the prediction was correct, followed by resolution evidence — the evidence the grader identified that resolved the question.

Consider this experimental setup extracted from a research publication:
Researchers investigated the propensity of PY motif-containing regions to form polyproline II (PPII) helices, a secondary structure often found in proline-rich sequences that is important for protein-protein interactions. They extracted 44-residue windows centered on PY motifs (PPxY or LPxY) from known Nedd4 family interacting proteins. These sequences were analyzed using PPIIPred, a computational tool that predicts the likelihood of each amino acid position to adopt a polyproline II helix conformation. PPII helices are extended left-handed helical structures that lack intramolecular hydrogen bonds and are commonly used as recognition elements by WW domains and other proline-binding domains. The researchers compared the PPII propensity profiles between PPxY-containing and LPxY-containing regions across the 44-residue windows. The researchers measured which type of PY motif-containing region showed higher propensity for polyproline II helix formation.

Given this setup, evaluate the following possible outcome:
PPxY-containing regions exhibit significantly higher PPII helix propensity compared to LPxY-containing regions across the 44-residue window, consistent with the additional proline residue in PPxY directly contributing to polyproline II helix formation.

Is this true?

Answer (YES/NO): NO